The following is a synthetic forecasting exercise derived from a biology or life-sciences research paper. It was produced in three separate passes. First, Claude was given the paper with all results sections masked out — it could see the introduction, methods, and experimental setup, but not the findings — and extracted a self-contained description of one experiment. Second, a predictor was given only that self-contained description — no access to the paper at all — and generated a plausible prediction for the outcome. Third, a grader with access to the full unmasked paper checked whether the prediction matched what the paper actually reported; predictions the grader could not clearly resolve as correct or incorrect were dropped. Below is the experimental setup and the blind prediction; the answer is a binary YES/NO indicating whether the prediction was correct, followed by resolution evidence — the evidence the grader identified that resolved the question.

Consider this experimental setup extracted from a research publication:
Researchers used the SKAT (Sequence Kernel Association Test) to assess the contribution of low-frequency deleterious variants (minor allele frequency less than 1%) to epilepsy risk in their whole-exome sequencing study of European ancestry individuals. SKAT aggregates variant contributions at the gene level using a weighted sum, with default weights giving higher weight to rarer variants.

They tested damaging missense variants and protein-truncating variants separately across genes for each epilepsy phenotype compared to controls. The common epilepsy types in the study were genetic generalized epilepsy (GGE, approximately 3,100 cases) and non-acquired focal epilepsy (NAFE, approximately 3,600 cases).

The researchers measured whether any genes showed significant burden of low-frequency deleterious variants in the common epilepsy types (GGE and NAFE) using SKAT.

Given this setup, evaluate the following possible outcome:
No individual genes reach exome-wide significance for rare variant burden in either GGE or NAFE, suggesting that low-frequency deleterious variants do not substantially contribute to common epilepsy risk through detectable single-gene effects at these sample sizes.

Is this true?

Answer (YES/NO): YES